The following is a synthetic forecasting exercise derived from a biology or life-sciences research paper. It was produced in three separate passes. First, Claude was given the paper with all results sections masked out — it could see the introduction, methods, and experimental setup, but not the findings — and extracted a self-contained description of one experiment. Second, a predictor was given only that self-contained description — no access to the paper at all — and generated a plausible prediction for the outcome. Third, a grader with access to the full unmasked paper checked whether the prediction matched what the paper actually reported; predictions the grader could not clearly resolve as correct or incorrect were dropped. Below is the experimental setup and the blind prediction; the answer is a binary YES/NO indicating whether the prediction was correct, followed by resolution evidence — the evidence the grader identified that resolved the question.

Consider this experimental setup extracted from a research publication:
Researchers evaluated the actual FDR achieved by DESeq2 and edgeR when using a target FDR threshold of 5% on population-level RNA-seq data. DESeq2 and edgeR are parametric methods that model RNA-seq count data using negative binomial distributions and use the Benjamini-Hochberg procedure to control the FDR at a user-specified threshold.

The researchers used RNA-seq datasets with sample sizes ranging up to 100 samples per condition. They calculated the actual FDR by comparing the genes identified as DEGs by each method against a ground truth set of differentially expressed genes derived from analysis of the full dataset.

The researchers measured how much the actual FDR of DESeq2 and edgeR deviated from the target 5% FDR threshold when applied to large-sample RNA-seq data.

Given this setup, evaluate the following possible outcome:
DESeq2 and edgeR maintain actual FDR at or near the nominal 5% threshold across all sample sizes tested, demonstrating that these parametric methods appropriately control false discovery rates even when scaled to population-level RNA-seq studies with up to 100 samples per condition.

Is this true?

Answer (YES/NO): NO